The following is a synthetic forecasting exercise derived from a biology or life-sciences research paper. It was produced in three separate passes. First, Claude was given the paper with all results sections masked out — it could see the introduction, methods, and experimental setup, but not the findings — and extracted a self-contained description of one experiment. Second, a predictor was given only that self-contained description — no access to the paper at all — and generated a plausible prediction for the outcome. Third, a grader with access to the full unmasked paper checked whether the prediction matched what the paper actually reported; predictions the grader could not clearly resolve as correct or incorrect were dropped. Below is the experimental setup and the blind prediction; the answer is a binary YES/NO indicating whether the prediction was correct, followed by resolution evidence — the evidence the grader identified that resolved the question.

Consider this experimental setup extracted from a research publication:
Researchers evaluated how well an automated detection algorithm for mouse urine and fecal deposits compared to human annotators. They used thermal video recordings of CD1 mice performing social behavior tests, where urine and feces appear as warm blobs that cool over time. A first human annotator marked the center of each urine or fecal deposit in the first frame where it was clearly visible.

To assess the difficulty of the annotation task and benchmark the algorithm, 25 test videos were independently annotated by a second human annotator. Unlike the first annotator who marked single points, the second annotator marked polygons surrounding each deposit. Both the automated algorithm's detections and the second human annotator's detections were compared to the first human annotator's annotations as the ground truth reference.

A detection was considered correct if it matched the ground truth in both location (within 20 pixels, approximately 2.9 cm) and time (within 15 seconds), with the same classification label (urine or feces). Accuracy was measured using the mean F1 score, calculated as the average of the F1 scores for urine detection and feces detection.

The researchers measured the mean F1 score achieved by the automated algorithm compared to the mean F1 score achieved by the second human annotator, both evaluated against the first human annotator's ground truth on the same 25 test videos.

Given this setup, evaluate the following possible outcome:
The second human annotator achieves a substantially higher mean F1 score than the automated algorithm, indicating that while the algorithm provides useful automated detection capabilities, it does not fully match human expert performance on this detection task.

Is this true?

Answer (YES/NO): NO